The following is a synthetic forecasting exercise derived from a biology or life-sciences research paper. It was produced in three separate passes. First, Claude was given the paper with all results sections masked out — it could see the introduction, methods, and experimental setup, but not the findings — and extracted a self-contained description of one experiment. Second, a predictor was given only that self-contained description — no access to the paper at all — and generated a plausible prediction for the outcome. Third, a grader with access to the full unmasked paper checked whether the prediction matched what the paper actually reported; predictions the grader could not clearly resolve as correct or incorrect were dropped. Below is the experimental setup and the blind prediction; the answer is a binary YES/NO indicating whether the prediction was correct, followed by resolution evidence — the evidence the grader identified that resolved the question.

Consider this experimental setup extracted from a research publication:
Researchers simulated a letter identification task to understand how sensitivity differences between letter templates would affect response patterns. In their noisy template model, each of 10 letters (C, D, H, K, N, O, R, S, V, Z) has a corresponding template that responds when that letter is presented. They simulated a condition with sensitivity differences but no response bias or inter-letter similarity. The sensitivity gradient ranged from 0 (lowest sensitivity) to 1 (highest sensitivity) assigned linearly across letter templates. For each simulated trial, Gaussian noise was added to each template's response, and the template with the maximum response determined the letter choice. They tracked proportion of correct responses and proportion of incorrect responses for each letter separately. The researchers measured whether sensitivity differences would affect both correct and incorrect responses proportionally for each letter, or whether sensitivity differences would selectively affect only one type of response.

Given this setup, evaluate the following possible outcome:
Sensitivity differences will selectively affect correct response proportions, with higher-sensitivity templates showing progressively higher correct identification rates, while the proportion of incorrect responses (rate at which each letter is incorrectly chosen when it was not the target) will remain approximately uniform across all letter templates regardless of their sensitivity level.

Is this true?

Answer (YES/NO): YES